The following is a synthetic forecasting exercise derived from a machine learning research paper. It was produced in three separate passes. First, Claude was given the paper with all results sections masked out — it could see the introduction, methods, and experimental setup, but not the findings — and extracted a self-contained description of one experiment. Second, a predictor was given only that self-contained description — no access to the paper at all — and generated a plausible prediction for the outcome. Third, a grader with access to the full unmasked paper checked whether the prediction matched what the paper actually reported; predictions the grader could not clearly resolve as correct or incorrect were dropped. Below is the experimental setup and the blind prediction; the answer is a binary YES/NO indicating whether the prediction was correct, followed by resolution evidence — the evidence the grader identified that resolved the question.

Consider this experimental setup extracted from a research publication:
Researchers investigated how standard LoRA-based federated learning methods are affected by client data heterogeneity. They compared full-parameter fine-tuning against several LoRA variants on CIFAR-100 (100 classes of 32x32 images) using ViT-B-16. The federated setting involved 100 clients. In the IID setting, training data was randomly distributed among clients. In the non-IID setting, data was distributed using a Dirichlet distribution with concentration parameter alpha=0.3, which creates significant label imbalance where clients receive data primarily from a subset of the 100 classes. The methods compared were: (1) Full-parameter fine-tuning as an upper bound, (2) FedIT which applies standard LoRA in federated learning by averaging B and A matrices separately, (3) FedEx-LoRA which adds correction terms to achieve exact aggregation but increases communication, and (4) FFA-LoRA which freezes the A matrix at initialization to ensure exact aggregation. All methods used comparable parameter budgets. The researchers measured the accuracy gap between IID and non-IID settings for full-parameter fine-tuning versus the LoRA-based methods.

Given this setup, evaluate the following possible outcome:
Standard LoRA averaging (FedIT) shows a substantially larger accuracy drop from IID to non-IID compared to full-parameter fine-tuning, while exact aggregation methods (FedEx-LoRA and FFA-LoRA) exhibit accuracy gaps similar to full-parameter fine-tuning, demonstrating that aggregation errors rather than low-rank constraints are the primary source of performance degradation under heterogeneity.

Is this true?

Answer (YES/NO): NO